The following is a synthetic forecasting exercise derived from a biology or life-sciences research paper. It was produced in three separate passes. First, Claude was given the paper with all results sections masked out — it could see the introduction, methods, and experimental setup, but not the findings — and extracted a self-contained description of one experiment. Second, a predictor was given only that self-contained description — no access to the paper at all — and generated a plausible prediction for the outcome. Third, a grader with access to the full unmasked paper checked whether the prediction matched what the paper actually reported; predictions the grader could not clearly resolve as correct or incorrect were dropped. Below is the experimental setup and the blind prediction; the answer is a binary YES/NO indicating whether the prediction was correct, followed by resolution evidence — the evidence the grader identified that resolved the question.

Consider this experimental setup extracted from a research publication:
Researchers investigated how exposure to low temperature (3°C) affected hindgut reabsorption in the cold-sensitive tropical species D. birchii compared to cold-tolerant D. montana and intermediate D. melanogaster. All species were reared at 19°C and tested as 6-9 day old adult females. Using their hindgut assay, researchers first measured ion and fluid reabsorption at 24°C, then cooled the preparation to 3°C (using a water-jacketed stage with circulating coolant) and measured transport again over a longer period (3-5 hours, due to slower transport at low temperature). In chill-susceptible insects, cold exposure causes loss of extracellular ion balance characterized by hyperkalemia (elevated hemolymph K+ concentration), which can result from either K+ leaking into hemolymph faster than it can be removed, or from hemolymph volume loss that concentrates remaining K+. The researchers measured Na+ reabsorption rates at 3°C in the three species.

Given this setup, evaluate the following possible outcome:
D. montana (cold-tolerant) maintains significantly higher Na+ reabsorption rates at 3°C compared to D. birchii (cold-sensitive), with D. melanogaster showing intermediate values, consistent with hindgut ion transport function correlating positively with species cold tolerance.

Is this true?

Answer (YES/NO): YES